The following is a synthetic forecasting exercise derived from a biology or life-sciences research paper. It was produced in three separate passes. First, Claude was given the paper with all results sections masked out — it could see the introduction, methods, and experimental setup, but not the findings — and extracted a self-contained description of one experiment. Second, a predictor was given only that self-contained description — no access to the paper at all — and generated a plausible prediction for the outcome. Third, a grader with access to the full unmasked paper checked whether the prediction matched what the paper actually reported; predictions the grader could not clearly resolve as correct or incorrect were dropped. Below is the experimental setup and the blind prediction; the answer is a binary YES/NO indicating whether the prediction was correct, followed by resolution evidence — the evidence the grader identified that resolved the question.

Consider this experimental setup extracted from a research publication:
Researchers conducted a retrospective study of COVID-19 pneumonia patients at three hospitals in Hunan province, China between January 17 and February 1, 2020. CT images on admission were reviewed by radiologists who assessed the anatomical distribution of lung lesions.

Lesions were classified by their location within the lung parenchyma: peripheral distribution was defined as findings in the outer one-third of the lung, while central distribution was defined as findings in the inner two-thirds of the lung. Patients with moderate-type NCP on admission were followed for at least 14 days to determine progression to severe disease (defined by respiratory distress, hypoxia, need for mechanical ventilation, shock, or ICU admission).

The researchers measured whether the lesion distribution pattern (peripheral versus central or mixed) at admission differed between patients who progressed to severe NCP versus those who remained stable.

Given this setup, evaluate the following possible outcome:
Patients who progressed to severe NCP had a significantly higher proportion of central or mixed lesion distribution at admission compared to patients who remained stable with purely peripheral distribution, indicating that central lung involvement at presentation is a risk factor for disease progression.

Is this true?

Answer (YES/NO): NO